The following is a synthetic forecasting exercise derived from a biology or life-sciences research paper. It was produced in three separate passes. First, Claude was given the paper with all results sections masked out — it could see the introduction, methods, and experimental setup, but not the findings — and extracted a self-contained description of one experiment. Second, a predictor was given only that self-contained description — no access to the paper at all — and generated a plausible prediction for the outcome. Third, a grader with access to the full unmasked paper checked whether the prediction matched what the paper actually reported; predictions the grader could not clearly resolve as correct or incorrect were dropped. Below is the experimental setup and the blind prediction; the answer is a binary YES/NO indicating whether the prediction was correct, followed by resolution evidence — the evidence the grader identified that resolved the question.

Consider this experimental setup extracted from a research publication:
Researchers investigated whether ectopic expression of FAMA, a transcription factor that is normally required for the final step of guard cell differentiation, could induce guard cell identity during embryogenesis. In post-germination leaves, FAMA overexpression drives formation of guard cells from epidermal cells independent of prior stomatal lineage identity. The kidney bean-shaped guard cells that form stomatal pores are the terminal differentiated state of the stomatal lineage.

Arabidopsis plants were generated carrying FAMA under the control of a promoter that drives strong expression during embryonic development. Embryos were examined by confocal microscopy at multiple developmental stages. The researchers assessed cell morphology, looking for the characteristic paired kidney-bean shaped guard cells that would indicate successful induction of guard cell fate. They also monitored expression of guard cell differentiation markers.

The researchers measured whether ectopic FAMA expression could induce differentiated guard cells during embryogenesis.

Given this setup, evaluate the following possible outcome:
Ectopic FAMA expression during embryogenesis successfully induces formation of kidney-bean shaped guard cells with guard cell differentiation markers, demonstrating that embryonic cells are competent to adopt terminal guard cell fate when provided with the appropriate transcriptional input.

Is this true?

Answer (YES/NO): NO